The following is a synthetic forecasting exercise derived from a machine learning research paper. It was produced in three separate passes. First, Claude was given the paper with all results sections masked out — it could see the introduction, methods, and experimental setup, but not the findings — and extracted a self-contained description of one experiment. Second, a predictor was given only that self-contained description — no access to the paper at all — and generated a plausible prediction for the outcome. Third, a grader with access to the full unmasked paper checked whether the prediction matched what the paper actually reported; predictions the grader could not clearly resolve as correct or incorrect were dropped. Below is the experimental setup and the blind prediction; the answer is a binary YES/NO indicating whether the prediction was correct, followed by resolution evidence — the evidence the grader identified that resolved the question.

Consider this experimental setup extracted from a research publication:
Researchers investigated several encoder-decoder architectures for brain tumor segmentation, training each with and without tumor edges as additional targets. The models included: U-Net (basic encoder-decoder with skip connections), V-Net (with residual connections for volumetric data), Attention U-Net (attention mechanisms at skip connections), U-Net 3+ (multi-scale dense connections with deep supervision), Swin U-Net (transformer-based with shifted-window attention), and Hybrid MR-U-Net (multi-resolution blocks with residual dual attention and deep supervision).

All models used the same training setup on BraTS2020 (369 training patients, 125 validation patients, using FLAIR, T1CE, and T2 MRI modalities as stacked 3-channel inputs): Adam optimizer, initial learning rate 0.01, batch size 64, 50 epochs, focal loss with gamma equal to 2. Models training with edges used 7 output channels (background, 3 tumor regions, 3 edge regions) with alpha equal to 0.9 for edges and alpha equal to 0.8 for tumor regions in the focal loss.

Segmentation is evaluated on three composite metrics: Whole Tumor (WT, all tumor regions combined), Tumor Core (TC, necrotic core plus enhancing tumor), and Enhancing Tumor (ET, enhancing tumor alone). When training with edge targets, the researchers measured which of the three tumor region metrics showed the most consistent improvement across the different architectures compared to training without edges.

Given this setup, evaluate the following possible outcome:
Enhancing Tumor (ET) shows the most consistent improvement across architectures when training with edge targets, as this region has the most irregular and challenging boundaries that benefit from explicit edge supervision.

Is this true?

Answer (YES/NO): NO